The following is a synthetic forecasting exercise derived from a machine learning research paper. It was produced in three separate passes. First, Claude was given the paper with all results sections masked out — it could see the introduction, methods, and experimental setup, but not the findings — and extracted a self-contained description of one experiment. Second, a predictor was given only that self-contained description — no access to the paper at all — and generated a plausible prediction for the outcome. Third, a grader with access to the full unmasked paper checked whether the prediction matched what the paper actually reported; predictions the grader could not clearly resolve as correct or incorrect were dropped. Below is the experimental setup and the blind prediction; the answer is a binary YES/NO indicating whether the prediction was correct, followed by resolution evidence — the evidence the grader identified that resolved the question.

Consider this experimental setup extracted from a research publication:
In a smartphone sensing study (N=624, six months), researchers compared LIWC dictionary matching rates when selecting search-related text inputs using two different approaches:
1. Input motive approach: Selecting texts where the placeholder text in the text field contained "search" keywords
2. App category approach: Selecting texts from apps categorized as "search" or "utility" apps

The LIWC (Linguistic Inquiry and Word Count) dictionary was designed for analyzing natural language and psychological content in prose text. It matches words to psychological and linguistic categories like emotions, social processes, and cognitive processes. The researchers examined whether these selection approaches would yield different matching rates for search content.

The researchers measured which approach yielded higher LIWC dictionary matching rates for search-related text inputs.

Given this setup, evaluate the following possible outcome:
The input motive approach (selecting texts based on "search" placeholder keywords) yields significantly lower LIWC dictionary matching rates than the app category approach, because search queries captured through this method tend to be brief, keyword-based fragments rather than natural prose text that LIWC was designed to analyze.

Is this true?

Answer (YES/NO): YES